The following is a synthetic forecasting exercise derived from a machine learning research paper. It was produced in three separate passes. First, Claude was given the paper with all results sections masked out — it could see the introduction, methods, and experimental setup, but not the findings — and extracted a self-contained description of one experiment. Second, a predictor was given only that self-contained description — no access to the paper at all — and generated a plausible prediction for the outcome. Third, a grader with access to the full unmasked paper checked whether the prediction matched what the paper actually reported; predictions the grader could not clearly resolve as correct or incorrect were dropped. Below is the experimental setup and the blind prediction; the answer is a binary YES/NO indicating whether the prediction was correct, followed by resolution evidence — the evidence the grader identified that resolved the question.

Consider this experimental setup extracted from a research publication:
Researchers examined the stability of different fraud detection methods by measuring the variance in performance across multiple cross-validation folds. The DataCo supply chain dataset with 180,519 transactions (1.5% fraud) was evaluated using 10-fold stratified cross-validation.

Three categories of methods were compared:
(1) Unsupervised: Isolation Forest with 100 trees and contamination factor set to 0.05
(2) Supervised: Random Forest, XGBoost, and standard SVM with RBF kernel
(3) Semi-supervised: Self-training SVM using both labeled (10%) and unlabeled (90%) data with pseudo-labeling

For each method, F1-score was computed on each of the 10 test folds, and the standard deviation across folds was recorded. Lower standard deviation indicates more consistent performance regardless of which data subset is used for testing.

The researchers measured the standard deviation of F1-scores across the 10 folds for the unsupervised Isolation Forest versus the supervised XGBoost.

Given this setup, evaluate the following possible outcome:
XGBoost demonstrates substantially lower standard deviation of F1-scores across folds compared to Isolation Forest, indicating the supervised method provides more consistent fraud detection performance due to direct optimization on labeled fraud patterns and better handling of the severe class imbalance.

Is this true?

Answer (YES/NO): YES